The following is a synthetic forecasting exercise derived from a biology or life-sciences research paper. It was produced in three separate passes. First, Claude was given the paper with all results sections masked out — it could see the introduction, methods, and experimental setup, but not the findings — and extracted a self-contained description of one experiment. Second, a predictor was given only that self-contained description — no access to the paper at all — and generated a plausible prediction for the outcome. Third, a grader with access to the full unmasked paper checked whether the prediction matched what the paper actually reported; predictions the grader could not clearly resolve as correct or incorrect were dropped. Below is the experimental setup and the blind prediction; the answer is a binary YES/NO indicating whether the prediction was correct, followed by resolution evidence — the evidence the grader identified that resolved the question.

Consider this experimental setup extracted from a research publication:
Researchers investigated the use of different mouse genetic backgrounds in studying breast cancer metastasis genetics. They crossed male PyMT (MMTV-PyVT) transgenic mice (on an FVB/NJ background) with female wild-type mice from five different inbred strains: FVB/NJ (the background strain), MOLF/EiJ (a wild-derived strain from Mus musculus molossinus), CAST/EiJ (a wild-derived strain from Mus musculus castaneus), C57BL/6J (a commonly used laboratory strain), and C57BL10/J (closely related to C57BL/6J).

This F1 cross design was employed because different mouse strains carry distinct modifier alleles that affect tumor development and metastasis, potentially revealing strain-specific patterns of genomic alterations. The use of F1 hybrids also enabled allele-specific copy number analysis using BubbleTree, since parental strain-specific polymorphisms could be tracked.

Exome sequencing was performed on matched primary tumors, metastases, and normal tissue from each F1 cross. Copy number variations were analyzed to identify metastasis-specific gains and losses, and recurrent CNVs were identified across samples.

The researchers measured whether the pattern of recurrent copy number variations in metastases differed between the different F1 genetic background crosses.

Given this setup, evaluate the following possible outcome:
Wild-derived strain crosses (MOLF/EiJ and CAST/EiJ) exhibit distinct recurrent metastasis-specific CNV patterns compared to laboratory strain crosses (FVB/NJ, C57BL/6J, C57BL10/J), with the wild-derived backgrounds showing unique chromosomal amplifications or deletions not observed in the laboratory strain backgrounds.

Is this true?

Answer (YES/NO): NO